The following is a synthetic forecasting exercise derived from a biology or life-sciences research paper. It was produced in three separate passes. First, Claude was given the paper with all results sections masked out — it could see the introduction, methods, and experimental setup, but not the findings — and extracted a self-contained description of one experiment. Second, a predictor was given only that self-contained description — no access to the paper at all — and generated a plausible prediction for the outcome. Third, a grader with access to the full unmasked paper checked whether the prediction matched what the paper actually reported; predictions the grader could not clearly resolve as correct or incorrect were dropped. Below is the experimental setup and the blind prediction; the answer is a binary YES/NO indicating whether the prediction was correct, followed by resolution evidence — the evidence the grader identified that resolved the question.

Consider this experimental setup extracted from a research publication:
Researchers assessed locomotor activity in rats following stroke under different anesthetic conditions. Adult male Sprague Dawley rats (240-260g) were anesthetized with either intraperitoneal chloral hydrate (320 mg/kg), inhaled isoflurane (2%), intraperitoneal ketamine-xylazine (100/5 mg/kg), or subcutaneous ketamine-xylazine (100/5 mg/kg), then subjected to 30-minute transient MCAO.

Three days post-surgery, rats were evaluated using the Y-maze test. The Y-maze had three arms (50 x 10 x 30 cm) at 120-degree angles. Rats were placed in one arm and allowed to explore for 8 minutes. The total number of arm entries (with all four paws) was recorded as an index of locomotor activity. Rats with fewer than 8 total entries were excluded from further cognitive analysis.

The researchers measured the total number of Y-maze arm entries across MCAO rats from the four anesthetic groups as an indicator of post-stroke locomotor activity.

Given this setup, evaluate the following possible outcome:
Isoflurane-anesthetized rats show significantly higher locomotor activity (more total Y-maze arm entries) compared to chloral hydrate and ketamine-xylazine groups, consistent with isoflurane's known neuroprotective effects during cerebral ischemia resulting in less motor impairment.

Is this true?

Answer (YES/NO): NO